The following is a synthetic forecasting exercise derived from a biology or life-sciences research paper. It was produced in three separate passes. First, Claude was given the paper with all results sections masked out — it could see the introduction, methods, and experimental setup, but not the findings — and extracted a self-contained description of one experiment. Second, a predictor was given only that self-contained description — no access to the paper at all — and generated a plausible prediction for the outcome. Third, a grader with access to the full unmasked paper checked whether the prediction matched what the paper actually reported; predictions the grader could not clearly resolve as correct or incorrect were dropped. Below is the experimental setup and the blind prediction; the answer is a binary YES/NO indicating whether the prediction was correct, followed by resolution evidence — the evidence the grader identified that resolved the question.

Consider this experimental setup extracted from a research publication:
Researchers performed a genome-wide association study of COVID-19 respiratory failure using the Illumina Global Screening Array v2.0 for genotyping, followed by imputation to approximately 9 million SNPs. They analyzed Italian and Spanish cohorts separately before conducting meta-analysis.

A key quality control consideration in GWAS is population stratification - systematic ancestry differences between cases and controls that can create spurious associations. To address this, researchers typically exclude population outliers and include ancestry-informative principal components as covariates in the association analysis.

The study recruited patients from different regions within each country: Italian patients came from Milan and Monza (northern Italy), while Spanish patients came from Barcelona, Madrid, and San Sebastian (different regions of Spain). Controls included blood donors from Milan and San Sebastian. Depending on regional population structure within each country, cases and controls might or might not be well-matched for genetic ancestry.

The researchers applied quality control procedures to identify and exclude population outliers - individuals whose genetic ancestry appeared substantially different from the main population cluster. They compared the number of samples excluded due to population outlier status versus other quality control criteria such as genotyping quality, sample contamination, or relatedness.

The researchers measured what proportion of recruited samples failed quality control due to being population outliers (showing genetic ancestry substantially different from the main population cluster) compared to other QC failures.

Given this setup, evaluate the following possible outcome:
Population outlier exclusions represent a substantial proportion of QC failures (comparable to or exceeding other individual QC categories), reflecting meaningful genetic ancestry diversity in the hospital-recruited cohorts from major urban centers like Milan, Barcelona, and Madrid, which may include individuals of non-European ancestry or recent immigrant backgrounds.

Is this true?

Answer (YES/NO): YES